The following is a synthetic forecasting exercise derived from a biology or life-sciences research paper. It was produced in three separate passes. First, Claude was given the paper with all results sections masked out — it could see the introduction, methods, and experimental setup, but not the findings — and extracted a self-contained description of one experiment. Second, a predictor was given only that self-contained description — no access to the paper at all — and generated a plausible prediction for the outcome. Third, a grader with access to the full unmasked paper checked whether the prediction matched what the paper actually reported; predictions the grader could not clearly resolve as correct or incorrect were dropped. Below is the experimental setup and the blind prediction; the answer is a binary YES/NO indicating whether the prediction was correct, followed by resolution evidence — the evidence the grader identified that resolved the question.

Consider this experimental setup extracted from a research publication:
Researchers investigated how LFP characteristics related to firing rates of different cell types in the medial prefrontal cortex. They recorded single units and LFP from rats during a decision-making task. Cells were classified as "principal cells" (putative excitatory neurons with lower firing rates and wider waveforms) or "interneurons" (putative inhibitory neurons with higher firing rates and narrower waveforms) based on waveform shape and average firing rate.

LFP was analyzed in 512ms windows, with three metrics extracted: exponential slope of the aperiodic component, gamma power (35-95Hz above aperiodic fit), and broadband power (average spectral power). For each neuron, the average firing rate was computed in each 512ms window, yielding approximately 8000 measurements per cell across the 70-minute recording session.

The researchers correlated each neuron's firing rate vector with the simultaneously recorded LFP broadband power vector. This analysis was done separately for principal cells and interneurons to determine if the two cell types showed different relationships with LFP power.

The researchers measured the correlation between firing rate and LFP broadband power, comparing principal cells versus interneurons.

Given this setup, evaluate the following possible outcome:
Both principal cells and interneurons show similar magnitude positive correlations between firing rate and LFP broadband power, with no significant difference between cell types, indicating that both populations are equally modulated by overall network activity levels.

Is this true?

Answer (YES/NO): NO